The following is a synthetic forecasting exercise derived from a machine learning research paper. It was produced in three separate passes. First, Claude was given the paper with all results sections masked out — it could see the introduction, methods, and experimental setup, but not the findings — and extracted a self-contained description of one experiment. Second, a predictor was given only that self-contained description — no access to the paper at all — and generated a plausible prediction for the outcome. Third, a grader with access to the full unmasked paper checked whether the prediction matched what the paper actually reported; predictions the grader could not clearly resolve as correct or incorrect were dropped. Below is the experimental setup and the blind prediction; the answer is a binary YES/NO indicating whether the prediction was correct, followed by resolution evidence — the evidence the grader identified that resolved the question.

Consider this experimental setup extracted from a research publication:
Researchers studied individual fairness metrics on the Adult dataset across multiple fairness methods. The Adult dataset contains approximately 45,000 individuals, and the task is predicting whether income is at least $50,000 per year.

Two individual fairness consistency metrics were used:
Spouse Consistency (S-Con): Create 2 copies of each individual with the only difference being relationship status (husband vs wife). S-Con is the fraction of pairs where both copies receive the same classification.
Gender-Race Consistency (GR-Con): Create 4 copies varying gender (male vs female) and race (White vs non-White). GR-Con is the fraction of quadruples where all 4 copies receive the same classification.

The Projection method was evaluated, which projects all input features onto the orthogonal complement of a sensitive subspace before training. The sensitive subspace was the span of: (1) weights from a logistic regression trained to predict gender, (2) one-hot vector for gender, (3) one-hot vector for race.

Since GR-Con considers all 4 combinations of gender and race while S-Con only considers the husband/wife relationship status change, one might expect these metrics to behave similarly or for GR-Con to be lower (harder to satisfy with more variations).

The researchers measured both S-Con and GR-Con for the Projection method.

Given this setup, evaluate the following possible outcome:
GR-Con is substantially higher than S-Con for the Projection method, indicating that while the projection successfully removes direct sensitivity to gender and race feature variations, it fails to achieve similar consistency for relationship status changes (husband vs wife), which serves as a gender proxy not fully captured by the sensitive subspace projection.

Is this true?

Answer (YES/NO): YES